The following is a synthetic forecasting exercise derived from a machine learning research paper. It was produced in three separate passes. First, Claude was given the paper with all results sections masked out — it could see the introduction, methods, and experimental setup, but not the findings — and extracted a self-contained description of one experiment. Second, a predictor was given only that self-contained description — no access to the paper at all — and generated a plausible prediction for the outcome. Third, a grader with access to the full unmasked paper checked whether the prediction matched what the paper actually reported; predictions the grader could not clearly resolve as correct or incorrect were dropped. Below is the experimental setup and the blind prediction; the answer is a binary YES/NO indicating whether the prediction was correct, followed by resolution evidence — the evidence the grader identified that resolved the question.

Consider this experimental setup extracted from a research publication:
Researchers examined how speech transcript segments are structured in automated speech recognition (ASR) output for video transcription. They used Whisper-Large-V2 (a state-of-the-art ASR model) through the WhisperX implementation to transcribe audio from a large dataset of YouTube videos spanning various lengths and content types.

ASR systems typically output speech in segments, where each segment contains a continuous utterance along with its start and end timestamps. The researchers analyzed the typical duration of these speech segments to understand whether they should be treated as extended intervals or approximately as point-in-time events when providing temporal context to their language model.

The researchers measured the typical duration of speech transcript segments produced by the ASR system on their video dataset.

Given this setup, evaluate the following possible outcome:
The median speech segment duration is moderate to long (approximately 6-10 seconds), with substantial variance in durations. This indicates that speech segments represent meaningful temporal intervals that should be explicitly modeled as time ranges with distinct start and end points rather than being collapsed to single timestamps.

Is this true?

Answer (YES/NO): NO